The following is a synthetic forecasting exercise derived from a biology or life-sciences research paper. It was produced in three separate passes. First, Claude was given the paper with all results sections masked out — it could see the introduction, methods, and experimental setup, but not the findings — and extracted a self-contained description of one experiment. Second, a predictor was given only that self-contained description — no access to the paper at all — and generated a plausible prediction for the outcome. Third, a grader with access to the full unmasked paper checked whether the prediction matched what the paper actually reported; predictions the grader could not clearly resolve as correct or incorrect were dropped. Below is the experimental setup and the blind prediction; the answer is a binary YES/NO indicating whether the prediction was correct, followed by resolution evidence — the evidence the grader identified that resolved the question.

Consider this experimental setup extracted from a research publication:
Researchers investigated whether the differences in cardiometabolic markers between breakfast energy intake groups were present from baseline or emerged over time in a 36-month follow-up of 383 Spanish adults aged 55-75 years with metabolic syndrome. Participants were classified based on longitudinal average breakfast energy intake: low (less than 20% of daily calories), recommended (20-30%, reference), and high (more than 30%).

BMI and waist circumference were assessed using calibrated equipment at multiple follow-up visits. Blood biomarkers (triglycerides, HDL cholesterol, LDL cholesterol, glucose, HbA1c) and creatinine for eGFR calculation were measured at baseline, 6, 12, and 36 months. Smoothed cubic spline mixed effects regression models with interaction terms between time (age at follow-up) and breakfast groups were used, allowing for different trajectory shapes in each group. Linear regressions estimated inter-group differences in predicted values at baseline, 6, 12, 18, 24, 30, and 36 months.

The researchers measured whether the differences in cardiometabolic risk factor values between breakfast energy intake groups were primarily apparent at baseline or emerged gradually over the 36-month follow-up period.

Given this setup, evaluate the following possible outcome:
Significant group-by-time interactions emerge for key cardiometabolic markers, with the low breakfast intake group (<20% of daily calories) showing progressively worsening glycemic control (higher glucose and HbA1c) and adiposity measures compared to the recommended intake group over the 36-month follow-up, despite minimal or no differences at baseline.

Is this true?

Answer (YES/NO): NO